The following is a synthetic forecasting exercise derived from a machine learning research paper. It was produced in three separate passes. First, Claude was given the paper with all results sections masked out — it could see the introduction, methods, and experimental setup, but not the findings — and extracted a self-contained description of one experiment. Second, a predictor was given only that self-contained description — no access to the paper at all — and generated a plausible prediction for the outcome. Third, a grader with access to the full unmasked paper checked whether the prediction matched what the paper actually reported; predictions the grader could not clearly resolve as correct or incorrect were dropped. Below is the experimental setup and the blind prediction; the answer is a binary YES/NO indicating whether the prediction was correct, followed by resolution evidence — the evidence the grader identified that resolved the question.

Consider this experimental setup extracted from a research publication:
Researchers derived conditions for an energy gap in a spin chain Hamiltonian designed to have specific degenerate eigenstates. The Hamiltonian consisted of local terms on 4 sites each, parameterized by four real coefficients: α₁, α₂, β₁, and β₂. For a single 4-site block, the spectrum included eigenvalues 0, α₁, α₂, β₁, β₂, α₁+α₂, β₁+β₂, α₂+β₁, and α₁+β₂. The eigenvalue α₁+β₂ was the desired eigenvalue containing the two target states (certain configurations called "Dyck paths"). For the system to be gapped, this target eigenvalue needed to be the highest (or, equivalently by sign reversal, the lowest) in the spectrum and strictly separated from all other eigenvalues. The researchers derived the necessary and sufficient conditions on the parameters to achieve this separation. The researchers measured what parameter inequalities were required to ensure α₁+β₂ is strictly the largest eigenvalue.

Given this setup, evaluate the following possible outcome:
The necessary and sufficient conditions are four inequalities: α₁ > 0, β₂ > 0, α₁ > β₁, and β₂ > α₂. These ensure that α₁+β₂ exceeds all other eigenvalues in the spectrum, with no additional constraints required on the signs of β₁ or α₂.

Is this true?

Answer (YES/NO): NO